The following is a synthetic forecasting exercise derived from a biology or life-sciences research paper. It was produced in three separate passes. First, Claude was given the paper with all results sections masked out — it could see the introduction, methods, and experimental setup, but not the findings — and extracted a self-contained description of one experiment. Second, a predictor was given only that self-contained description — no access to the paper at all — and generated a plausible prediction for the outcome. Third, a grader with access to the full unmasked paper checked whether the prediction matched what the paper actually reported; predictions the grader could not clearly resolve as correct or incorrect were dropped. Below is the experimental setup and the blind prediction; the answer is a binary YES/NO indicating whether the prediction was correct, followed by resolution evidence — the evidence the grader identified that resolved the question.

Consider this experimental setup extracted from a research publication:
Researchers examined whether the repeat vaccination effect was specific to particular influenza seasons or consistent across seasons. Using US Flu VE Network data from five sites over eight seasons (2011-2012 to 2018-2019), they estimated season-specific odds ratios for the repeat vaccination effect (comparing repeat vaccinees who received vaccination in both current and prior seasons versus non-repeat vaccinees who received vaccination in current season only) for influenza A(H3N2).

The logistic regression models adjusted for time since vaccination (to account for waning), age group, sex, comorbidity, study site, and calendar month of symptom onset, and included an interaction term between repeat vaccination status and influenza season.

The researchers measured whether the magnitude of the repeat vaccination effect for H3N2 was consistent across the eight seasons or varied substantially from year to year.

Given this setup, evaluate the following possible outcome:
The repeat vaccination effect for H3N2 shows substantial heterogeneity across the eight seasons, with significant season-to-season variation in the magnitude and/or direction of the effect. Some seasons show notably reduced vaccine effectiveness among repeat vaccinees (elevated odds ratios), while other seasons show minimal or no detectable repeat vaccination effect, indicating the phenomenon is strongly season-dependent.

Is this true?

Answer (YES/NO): NO